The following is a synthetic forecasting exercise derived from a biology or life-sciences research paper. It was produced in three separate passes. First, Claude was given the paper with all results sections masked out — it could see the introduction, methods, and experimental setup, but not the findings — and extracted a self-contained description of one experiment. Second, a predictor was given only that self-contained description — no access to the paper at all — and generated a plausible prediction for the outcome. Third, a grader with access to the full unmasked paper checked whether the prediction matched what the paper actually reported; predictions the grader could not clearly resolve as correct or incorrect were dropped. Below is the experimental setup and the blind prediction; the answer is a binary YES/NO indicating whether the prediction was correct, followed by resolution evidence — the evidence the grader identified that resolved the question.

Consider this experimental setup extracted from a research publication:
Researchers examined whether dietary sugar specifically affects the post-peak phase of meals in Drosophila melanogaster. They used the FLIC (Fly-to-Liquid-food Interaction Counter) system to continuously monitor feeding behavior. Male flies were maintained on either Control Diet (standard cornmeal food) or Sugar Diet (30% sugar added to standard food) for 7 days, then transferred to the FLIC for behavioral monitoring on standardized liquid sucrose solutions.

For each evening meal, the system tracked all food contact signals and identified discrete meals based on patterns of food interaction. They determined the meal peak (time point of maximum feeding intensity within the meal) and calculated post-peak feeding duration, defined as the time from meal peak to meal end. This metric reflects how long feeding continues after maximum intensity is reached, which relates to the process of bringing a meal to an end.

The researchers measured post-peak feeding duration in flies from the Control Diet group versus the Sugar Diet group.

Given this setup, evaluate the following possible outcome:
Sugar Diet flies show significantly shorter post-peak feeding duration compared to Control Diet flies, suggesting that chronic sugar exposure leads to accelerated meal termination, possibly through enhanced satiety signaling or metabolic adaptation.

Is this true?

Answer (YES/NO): NO